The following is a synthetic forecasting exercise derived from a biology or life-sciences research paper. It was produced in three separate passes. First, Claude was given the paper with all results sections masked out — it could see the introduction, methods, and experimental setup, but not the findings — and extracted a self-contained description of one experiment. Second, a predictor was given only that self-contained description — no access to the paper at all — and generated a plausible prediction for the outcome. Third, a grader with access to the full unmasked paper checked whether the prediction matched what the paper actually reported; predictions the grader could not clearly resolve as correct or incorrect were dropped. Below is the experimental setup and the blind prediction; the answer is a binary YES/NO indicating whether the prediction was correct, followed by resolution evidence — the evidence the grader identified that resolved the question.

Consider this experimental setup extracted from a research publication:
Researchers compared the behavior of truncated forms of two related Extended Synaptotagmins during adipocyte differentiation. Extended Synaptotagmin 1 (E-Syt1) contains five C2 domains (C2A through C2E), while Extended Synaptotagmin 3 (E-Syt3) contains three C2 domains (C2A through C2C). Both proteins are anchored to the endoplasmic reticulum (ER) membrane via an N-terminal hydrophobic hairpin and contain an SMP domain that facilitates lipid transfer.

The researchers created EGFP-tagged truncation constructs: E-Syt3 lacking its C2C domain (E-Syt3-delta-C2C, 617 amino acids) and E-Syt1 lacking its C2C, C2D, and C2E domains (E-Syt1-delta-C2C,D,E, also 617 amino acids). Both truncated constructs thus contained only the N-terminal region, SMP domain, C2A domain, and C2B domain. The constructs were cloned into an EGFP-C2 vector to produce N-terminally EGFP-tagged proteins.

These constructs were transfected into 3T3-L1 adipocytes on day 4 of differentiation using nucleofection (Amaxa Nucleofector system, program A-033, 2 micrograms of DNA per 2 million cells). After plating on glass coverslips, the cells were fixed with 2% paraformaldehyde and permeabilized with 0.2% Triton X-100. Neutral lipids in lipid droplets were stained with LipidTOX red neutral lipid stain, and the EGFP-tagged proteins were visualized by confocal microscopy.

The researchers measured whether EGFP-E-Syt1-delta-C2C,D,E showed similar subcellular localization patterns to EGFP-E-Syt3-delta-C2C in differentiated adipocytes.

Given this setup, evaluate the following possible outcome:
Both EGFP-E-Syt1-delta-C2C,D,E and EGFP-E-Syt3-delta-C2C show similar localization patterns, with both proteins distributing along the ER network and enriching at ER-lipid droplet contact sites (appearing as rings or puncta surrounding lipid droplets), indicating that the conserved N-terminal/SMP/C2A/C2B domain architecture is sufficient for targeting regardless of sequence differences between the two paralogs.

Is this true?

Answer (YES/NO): NO